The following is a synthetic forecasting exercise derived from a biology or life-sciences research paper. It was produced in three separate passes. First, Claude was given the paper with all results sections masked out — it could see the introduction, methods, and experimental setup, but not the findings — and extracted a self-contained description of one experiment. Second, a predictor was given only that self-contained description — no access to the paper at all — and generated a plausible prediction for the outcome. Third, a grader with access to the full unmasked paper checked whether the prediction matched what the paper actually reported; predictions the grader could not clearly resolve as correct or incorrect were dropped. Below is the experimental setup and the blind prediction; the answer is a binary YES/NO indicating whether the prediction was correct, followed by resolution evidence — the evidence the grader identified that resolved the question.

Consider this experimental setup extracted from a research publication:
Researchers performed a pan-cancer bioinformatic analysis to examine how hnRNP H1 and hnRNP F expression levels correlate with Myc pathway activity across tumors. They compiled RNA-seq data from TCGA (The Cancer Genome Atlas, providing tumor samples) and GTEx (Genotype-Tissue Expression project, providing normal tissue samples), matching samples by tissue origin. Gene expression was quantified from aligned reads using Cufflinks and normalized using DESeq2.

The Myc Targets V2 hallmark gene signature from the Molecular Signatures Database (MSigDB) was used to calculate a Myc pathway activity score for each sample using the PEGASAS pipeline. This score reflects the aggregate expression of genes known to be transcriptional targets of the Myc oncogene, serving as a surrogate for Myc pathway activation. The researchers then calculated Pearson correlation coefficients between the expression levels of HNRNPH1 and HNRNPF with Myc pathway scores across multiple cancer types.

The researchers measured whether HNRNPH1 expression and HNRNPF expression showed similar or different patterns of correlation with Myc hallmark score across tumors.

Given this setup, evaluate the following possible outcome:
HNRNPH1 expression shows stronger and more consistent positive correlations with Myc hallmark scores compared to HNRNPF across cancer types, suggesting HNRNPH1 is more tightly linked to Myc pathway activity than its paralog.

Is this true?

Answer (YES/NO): NO